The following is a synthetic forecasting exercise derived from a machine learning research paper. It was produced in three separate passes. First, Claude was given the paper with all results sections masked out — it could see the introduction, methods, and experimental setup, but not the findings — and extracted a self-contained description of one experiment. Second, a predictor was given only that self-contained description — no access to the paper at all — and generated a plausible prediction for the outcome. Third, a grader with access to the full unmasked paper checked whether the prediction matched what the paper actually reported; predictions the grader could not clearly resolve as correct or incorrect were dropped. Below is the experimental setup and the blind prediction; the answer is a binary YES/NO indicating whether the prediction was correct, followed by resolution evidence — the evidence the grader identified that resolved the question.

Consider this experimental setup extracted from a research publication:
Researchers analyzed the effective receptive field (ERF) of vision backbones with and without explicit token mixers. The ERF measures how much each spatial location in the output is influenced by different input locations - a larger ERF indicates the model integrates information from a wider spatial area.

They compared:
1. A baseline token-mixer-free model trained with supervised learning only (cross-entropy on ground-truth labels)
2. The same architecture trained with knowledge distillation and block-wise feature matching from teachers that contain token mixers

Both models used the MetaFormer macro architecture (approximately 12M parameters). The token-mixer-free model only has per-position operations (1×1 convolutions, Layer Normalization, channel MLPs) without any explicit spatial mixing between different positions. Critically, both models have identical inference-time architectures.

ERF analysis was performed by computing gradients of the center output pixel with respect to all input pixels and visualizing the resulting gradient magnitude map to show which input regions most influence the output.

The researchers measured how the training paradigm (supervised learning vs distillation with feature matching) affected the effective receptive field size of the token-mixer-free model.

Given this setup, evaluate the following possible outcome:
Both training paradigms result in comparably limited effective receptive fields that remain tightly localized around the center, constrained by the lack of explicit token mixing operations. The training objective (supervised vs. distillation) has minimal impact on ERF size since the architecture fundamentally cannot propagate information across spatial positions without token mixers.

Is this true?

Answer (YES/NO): NO